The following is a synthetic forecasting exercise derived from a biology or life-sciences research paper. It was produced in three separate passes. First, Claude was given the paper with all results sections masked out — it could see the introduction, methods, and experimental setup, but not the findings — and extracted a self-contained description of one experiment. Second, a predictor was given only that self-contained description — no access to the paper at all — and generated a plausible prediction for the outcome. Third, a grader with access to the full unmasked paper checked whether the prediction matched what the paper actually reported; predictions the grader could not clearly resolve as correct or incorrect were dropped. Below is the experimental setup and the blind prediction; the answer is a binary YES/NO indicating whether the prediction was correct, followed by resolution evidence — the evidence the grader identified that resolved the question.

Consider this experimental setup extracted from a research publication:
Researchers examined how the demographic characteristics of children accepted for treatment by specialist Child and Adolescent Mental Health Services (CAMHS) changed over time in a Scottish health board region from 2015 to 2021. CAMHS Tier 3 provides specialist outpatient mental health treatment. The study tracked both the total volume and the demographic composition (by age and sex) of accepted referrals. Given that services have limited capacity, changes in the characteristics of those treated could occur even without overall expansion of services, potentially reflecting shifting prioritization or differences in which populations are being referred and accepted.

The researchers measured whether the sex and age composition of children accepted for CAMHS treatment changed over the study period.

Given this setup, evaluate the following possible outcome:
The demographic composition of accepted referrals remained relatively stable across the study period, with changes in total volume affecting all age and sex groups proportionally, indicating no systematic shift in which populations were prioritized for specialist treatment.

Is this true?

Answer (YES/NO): NO